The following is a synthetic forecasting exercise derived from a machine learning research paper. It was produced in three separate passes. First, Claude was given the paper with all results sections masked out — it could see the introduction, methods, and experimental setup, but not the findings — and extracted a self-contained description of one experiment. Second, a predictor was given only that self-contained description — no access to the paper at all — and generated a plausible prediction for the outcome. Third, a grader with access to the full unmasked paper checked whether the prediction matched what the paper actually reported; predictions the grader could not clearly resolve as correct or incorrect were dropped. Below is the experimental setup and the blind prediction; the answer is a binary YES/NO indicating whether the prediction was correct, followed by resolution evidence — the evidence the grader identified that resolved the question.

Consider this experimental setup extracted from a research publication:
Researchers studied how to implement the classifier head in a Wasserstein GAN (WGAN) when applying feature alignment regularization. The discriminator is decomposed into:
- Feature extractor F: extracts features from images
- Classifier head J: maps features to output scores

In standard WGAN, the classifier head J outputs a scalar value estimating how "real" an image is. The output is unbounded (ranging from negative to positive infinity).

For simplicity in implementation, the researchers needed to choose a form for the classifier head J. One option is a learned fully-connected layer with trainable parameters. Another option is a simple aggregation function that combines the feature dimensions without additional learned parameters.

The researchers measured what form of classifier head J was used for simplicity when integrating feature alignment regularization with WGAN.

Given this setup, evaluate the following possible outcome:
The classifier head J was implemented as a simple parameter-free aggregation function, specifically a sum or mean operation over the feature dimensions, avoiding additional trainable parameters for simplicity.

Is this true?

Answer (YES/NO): YES